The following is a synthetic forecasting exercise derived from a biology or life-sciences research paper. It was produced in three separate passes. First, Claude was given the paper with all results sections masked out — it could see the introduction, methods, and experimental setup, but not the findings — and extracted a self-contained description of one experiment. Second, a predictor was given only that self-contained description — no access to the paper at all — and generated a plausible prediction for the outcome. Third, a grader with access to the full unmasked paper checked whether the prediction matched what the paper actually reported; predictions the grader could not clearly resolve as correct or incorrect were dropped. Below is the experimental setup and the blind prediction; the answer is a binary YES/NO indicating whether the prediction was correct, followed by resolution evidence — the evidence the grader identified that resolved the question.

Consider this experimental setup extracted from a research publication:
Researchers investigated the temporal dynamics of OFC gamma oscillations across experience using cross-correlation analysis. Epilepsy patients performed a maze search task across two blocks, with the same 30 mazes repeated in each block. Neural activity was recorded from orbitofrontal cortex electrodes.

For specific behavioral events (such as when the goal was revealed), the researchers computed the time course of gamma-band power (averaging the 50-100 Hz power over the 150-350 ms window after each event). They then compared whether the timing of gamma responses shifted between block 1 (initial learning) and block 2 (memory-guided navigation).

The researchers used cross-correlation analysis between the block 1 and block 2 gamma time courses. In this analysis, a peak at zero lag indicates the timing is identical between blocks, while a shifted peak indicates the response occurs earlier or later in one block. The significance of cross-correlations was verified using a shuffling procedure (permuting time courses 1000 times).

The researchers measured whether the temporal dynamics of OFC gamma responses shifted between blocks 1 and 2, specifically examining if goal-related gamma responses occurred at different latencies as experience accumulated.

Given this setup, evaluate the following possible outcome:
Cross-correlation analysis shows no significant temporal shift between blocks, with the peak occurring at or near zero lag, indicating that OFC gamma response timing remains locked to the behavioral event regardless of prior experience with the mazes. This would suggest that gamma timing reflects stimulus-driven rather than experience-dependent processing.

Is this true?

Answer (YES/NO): NO